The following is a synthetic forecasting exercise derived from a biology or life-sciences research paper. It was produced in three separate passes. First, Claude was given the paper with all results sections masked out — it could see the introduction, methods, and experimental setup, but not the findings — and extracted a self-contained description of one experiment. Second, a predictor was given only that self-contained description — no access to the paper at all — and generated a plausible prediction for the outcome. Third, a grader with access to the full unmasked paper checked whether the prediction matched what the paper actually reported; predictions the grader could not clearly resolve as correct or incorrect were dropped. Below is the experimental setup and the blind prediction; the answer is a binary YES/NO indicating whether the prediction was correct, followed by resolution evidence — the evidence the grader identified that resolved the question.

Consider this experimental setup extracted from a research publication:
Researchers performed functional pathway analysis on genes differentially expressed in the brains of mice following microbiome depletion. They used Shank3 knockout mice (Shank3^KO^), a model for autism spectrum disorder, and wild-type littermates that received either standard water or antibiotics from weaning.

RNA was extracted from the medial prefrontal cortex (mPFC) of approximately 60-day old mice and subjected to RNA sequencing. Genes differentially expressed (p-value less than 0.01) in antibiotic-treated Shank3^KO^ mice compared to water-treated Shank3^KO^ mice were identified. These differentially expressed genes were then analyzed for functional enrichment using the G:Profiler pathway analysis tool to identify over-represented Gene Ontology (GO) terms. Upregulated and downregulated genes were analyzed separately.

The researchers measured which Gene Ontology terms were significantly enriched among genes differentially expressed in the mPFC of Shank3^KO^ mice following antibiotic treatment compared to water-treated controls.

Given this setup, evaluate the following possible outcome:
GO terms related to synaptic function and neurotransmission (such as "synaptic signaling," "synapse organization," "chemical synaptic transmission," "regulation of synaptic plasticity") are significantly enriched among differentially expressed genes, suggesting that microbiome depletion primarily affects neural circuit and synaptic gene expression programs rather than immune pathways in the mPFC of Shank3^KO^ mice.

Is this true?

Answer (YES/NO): YES